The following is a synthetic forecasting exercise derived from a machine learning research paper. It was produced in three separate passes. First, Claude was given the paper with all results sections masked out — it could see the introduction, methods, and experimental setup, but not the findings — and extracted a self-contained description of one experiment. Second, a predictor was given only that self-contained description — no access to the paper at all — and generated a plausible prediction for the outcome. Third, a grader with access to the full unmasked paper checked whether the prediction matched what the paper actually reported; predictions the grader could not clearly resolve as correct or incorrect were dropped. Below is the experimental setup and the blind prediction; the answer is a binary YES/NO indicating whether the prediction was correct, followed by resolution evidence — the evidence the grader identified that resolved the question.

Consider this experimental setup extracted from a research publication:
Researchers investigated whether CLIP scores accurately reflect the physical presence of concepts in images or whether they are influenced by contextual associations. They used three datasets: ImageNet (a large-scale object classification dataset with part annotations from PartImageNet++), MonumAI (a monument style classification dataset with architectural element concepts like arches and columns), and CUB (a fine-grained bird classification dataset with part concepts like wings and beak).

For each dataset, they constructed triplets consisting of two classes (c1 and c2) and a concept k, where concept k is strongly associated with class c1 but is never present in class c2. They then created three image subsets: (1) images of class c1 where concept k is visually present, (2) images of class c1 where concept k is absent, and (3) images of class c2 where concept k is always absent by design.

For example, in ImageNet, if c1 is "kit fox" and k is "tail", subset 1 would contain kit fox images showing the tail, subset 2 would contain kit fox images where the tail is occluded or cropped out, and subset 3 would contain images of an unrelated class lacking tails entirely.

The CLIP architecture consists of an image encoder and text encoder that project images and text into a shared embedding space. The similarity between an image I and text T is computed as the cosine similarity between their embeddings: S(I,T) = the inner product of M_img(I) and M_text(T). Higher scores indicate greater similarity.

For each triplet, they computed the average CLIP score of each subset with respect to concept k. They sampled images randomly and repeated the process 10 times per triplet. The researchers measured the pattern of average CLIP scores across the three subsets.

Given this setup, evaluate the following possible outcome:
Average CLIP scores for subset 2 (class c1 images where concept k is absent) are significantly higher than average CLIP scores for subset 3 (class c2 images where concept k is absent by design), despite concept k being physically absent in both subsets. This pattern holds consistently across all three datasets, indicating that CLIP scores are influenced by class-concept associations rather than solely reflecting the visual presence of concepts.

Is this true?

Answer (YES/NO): YES